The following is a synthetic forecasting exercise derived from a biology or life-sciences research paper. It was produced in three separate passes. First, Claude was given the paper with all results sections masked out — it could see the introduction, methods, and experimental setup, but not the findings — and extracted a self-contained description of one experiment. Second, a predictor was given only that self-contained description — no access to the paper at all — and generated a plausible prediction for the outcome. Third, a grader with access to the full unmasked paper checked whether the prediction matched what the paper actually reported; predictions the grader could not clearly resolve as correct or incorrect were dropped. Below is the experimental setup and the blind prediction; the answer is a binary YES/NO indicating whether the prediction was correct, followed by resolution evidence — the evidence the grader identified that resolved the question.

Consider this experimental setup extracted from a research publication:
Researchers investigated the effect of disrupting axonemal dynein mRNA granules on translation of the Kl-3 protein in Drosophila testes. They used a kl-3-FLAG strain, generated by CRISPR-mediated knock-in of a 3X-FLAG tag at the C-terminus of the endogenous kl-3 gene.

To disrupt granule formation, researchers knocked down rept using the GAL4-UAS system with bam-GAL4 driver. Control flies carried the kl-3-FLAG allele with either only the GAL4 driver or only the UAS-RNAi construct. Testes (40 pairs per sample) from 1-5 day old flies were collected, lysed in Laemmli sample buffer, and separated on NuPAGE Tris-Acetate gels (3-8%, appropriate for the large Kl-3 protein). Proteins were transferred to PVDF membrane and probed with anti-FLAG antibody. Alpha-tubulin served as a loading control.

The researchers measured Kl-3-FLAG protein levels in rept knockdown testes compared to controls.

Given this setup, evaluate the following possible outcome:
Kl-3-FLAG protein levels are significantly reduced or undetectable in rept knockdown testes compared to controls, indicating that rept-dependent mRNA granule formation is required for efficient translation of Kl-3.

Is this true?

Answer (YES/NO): YES